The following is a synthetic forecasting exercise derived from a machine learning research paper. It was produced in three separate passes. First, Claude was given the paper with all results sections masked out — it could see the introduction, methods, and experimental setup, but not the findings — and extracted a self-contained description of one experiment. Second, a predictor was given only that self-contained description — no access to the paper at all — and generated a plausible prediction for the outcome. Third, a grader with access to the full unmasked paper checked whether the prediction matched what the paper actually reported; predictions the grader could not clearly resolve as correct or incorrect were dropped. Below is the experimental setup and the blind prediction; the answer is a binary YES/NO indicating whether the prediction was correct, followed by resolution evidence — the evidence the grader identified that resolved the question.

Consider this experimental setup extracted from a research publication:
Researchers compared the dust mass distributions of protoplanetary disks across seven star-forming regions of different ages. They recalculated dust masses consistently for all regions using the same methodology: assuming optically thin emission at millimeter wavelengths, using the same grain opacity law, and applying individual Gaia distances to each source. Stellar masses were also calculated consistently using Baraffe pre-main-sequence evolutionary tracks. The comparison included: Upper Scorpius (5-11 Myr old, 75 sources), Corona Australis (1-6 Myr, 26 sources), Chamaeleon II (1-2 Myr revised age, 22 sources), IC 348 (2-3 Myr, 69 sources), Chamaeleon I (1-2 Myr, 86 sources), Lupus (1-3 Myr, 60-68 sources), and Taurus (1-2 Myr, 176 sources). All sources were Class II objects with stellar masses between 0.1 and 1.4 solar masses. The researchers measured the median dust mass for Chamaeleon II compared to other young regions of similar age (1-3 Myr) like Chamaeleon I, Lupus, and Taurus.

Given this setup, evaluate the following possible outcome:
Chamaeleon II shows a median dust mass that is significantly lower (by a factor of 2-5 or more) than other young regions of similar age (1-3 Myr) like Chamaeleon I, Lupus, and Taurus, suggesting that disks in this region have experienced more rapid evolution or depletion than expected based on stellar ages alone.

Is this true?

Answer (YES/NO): NO